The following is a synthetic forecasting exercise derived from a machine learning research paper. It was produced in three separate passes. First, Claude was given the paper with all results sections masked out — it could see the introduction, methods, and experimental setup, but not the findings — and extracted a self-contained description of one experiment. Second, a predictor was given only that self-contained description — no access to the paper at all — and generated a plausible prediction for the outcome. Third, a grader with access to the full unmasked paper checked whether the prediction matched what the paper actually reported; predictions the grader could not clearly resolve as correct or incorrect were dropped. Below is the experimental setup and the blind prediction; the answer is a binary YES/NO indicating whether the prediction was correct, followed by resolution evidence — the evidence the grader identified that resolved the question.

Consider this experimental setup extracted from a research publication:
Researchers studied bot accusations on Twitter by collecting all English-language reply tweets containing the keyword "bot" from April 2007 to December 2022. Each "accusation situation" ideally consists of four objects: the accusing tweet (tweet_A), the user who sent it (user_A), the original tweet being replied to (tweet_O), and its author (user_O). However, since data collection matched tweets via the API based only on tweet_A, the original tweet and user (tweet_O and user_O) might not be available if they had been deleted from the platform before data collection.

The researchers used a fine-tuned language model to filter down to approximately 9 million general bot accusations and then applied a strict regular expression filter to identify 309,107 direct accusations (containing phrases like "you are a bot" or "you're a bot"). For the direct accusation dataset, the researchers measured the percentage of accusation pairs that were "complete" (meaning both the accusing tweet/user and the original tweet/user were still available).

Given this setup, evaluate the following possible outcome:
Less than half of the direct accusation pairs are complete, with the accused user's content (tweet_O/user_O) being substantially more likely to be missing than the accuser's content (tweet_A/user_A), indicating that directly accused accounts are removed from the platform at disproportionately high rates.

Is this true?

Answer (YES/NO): NO